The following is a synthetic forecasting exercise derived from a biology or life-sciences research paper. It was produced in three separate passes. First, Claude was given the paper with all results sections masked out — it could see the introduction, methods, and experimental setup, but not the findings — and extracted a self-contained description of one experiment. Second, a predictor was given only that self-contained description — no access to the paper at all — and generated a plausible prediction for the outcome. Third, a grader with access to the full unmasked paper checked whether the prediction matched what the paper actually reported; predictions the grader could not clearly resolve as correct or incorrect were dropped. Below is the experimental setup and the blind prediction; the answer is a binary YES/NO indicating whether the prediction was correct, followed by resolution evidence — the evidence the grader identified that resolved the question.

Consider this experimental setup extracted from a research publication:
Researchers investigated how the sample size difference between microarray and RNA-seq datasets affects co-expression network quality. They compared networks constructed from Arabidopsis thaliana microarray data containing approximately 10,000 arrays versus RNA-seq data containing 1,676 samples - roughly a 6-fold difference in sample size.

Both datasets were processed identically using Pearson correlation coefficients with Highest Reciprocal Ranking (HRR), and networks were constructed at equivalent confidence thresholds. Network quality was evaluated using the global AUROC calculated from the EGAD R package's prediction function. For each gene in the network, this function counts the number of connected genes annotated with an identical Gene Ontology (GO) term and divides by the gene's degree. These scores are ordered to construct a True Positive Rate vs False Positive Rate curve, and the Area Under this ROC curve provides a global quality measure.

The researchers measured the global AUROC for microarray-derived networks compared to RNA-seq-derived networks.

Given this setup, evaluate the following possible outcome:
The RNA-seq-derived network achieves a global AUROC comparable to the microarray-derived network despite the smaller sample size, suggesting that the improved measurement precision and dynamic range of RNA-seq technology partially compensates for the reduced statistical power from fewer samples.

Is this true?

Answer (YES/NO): YES